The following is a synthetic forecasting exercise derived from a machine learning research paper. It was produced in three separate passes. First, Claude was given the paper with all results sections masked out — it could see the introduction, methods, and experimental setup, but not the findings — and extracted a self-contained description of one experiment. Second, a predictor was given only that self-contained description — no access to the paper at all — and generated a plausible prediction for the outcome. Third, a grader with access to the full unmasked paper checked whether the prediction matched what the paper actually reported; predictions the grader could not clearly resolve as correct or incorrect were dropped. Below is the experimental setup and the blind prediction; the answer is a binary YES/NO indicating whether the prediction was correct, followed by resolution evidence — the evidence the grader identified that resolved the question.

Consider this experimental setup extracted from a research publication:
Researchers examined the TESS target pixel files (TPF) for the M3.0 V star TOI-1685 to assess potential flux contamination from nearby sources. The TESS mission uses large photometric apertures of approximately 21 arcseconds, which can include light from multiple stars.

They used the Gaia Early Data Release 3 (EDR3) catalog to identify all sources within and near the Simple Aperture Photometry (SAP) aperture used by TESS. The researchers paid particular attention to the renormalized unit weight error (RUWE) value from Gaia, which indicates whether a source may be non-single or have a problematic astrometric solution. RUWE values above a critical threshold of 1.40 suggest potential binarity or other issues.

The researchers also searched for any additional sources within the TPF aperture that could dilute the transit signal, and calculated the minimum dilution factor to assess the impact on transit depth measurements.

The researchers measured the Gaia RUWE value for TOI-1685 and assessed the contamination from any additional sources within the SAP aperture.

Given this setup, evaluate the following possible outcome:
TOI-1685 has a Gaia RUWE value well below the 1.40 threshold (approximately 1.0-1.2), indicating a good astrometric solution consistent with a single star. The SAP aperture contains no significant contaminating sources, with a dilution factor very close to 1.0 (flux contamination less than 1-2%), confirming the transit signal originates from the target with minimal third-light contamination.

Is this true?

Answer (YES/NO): NO